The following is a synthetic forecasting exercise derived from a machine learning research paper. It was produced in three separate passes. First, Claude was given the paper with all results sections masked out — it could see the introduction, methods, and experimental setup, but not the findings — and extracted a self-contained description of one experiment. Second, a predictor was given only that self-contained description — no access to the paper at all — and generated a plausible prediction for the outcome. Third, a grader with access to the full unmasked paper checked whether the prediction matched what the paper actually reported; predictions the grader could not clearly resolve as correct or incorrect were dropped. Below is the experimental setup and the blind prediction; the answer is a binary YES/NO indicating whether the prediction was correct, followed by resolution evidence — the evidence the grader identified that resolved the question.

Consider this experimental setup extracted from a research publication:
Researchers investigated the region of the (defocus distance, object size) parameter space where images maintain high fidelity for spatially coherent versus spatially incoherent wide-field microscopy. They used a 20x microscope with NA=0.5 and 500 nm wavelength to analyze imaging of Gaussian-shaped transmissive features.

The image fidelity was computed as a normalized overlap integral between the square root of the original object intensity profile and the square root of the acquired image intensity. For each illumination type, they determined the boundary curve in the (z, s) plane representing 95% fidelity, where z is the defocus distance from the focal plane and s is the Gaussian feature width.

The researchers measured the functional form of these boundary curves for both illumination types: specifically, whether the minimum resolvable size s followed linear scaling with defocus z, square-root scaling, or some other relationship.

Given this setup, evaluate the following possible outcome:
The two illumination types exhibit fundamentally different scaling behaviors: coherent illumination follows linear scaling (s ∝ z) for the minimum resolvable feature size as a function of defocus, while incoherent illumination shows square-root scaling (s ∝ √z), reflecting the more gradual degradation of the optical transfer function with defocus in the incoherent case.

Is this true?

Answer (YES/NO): NO